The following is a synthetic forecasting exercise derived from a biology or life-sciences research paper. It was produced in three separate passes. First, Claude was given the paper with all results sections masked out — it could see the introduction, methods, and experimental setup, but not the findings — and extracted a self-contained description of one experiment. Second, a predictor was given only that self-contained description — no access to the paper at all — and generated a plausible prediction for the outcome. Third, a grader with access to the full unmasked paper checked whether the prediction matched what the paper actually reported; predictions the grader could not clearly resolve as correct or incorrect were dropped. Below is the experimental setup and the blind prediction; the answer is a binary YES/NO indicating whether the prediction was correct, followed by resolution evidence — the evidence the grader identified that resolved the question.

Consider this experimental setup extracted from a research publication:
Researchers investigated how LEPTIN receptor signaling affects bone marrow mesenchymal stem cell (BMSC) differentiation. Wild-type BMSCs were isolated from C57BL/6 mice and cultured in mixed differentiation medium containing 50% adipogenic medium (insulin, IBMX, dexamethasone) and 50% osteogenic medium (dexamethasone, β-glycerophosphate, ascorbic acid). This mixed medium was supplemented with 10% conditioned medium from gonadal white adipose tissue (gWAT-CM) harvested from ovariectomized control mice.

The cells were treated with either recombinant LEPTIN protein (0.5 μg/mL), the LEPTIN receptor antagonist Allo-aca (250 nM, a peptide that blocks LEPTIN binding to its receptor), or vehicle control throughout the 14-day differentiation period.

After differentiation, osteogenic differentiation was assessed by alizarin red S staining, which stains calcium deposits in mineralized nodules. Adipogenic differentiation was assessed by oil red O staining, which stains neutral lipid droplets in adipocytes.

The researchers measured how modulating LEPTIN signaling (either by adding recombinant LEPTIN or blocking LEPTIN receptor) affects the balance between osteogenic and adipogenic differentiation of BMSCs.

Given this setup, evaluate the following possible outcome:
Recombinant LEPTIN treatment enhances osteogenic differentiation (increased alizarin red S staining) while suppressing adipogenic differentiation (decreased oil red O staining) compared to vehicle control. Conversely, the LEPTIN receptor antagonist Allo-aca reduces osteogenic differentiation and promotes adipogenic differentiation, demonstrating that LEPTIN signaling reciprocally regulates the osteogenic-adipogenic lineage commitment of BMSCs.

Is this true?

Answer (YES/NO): NO